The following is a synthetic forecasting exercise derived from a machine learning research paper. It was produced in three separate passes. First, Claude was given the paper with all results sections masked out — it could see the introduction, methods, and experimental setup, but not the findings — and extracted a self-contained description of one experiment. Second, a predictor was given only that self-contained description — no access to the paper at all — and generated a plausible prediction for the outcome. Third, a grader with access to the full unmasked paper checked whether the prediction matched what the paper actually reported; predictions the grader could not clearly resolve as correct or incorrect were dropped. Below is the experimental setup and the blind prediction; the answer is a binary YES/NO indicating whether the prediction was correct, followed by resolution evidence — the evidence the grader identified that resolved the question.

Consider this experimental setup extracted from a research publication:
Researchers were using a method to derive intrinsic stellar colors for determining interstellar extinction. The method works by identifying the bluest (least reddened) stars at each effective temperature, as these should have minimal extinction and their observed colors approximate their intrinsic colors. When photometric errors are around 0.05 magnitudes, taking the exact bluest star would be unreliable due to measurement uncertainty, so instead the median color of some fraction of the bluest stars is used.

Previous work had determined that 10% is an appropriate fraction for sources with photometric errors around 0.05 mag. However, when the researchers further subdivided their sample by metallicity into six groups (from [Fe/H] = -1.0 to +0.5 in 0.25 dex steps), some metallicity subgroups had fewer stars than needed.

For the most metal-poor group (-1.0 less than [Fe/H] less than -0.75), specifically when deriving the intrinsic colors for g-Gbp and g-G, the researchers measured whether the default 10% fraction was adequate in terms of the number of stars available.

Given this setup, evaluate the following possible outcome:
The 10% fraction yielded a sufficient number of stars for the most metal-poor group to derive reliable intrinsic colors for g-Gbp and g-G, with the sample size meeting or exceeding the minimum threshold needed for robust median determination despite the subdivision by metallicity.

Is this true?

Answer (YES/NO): NO